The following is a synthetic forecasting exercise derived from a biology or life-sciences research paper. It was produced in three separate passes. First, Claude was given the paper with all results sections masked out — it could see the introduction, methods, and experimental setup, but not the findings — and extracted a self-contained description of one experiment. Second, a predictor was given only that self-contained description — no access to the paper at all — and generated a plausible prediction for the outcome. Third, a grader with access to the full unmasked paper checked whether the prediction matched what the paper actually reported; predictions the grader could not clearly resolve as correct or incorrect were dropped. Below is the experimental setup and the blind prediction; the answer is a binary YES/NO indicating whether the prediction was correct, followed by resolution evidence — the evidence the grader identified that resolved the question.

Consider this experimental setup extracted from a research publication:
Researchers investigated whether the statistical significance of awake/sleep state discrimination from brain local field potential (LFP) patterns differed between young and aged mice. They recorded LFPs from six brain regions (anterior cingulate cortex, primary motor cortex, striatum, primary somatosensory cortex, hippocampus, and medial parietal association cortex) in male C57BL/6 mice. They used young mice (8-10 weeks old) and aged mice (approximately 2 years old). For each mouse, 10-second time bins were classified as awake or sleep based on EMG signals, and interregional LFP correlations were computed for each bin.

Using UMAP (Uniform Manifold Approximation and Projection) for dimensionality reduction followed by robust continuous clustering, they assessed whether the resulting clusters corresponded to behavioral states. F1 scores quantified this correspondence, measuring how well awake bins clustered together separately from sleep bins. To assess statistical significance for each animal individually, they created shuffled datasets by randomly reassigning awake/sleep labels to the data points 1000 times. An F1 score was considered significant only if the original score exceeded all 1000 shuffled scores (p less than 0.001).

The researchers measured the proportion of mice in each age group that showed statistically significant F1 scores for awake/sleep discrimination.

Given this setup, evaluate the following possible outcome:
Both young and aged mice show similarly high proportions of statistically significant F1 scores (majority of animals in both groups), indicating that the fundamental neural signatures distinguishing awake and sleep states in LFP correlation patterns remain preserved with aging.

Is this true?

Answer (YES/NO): NO